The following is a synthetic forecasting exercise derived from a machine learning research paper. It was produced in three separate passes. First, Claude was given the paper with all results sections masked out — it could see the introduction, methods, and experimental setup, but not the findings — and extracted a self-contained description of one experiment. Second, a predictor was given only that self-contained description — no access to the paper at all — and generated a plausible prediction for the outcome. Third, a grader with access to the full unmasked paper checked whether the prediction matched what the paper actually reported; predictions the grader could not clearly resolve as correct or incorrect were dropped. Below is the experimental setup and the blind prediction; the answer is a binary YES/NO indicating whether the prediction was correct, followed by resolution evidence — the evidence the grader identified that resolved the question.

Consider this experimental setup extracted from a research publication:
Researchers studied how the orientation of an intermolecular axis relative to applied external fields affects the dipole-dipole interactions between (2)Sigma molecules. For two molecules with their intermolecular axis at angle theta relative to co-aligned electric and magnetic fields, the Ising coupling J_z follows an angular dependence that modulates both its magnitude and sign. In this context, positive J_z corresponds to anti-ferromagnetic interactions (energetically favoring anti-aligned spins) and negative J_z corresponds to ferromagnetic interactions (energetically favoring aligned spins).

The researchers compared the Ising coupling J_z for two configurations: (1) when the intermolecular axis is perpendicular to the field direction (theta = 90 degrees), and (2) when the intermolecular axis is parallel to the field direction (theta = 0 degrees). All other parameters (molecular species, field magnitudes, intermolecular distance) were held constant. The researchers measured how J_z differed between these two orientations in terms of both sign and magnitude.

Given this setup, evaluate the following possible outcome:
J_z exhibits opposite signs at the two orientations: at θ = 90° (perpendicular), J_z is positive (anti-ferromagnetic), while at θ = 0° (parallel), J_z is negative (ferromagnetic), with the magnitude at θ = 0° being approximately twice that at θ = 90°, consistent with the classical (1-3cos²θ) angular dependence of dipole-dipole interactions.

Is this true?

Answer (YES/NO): YES